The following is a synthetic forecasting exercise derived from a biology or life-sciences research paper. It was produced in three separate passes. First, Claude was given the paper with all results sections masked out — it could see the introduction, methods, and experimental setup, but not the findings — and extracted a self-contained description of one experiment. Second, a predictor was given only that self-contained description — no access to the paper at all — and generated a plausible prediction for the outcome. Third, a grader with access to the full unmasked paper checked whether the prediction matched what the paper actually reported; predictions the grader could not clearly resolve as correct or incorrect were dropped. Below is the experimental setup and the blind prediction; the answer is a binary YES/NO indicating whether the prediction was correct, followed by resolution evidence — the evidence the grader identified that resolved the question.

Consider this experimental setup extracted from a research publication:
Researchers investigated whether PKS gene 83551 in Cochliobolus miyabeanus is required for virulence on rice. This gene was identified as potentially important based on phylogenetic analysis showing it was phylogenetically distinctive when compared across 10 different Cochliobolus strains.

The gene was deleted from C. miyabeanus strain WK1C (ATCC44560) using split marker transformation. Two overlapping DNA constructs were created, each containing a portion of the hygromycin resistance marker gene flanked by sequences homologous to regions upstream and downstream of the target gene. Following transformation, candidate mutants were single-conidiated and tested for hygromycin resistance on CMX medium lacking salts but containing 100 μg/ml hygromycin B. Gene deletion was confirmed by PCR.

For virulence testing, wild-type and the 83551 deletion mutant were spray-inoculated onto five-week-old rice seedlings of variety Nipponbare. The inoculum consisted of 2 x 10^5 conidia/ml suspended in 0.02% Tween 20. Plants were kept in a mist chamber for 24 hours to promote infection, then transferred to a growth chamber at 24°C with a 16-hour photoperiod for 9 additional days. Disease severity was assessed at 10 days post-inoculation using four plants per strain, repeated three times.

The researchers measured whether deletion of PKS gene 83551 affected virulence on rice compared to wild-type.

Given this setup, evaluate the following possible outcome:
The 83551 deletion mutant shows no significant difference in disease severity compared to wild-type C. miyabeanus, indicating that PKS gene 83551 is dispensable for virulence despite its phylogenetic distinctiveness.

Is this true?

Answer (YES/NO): NO